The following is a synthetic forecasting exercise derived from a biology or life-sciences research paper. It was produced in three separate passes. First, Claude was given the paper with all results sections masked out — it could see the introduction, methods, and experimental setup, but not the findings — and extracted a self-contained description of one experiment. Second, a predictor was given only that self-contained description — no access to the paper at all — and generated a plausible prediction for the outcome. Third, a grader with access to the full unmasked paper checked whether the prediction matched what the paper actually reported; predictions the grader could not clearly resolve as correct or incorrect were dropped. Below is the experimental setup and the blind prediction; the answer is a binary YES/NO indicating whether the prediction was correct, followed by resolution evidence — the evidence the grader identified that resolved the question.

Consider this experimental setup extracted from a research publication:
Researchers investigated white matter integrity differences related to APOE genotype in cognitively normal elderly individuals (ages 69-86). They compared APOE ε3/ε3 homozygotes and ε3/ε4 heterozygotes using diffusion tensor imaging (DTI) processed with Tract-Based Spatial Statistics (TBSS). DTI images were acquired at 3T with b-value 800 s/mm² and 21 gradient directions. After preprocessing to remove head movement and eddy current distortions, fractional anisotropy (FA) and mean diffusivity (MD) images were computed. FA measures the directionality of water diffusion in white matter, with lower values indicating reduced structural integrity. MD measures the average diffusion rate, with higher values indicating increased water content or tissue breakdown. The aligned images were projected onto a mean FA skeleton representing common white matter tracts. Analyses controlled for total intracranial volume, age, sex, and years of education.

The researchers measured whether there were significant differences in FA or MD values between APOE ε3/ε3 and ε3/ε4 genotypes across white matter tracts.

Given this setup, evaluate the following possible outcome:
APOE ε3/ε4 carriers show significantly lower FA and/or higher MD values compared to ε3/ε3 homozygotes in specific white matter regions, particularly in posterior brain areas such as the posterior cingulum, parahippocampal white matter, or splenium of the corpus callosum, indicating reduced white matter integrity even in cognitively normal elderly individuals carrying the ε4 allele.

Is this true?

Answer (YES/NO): NO